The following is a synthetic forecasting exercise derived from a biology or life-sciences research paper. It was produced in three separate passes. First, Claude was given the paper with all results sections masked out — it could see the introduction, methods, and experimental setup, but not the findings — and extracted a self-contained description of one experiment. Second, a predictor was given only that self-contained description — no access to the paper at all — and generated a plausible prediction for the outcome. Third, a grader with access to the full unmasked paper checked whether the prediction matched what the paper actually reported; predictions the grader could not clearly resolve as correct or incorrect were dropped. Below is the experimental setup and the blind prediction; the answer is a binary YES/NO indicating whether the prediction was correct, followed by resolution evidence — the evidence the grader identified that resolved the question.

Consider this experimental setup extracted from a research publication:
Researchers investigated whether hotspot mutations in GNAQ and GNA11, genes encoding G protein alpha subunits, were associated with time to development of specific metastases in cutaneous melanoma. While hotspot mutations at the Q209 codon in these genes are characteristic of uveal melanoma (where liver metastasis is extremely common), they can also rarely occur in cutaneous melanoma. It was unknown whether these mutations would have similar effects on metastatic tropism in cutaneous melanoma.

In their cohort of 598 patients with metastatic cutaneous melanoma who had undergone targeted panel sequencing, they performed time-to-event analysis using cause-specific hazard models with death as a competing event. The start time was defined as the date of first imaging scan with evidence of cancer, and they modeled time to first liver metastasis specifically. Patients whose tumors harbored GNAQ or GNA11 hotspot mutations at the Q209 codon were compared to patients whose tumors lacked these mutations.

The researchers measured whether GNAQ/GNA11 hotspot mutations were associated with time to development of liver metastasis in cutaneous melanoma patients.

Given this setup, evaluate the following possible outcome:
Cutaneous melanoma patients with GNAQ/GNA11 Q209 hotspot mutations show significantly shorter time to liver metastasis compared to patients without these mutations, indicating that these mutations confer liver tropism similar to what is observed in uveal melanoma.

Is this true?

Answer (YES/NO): YES